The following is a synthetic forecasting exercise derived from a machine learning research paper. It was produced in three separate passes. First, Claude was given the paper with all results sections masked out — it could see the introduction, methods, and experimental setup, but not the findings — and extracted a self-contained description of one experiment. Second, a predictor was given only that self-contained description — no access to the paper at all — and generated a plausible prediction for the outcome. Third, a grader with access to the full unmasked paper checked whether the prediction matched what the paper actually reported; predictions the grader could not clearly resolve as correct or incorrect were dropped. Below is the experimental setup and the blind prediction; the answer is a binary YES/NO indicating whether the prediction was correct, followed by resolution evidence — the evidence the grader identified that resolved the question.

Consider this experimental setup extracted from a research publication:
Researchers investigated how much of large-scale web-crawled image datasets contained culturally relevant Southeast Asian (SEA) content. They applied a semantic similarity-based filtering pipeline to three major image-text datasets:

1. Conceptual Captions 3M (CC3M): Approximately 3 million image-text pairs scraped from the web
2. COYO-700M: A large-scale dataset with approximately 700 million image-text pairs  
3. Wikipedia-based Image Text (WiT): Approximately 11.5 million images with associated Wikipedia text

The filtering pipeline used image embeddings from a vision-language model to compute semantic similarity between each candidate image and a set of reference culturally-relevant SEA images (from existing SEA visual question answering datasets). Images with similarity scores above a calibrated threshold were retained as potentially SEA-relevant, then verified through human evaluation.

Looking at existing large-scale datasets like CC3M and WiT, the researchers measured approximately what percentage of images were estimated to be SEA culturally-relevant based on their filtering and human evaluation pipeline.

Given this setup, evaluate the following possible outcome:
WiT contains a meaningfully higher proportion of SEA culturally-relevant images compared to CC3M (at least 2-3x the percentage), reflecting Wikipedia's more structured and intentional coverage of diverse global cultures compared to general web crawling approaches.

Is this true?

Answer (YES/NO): NO